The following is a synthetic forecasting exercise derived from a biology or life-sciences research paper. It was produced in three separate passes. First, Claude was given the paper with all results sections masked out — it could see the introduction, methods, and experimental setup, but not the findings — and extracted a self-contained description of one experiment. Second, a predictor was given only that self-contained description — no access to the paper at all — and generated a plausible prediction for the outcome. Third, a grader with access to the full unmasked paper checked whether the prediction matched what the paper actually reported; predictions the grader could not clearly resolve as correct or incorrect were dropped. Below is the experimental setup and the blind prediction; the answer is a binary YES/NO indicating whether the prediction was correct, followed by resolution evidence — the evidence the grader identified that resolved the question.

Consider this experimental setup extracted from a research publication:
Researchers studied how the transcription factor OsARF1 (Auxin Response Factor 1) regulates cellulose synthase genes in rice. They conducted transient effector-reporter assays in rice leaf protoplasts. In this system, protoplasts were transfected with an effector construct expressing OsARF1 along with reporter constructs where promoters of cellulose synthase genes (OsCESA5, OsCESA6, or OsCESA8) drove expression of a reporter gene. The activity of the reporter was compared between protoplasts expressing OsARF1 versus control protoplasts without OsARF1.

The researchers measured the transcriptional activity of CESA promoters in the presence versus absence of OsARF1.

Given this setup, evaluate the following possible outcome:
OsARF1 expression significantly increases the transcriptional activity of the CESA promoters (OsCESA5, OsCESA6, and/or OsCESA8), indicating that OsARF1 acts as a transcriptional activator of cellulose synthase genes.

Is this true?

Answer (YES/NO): NO